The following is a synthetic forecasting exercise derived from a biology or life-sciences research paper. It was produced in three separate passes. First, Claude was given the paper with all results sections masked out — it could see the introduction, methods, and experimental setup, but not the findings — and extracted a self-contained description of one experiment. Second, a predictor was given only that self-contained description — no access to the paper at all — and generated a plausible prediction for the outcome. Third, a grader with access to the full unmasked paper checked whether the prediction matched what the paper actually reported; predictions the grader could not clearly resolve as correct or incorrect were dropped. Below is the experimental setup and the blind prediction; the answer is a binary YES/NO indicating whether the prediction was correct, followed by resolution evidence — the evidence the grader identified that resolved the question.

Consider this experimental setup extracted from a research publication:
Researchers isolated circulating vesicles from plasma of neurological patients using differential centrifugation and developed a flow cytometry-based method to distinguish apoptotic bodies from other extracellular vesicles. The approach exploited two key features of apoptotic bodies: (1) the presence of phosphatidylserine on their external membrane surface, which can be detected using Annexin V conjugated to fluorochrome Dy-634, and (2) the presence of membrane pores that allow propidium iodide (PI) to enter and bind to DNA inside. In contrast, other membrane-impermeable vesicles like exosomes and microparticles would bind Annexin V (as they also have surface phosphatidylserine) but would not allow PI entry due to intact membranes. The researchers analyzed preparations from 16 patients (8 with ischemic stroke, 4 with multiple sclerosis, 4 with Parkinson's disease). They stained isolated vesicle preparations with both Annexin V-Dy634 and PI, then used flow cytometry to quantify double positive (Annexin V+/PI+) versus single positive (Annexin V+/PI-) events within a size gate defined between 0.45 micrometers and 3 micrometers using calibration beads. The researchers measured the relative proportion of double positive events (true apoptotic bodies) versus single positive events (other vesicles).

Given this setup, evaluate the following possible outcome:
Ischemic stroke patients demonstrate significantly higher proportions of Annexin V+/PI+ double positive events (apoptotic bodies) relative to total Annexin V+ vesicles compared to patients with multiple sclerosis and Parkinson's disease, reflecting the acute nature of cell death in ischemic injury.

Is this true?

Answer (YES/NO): NO